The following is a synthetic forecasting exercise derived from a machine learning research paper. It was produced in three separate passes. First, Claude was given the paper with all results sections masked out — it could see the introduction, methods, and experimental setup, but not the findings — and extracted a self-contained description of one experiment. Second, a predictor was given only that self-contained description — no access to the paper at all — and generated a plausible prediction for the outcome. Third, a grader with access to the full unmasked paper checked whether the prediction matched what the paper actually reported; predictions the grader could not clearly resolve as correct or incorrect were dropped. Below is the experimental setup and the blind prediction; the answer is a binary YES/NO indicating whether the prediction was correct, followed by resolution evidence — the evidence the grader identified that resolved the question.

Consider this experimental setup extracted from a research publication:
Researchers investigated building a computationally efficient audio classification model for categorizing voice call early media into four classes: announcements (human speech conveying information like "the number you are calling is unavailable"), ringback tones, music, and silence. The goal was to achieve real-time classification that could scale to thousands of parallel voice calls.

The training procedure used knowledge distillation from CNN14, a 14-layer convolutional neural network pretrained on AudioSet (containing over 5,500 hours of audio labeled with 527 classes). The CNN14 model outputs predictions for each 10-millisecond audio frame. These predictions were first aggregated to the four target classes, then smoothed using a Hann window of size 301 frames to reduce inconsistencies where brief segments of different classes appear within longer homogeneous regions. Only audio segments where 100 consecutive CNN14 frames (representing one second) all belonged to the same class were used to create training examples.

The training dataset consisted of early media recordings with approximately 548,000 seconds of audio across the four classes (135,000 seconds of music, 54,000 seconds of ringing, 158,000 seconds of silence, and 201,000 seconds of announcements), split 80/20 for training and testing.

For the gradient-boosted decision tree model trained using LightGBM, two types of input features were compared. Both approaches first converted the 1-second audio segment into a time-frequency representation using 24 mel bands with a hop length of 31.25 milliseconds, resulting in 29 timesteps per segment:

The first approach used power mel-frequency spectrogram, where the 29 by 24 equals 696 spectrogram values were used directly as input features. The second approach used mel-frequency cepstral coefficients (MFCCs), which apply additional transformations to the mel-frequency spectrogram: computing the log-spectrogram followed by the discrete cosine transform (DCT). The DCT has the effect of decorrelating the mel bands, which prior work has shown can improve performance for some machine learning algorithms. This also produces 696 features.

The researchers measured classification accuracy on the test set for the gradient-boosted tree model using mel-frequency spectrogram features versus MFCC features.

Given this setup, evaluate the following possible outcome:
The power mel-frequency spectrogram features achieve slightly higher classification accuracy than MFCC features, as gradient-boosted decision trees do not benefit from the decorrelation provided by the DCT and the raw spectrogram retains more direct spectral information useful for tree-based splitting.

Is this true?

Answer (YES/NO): NO